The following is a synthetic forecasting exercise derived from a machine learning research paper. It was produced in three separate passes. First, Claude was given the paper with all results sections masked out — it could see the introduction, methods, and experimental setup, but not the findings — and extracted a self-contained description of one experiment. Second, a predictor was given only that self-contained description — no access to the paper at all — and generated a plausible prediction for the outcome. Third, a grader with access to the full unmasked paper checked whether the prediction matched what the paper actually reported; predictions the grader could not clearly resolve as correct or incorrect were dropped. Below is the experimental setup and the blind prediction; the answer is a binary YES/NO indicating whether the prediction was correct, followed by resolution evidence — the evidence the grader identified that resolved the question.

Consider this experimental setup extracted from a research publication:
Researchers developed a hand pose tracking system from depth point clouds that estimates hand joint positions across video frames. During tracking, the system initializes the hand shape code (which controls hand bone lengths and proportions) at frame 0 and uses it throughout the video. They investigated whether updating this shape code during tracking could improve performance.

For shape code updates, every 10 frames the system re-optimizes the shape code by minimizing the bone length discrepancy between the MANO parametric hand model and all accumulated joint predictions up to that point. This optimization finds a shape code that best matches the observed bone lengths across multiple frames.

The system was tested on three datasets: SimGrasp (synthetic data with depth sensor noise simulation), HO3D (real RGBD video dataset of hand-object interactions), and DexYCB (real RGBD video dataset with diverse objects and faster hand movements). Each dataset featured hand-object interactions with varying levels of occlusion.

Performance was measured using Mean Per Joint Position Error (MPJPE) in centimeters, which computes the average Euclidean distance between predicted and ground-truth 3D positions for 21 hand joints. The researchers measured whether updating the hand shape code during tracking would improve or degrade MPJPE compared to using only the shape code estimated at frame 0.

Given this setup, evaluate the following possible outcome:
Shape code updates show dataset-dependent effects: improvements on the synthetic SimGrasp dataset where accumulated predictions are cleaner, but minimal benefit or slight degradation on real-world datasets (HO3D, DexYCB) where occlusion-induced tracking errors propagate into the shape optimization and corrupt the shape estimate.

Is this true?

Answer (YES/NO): NO